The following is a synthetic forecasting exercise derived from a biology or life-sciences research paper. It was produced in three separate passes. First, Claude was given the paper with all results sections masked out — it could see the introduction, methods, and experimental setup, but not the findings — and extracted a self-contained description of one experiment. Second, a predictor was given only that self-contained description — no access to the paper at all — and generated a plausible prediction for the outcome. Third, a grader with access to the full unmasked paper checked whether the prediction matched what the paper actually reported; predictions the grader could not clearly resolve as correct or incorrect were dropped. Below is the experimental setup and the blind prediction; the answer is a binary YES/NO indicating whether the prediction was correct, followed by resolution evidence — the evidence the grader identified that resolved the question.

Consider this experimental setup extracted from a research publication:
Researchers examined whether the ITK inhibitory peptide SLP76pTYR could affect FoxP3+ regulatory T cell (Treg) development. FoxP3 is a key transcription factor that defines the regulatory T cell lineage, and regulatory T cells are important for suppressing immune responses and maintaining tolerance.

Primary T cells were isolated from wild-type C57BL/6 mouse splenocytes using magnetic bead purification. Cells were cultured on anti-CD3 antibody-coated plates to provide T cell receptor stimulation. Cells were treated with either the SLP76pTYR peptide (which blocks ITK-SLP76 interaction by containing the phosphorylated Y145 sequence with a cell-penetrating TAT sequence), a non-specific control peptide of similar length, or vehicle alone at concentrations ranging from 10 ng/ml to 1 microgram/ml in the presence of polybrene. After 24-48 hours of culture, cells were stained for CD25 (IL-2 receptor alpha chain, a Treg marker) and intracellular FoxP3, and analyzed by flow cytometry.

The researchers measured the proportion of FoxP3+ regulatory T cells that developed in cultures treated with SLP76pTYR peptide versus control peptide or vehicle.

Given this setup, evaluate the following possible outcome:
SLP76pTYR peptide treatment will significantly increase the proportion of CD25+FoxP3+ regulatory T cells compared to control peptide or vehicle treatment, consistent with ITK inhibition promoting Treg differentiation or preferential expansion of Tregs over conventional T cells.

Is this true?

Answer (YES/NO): YES